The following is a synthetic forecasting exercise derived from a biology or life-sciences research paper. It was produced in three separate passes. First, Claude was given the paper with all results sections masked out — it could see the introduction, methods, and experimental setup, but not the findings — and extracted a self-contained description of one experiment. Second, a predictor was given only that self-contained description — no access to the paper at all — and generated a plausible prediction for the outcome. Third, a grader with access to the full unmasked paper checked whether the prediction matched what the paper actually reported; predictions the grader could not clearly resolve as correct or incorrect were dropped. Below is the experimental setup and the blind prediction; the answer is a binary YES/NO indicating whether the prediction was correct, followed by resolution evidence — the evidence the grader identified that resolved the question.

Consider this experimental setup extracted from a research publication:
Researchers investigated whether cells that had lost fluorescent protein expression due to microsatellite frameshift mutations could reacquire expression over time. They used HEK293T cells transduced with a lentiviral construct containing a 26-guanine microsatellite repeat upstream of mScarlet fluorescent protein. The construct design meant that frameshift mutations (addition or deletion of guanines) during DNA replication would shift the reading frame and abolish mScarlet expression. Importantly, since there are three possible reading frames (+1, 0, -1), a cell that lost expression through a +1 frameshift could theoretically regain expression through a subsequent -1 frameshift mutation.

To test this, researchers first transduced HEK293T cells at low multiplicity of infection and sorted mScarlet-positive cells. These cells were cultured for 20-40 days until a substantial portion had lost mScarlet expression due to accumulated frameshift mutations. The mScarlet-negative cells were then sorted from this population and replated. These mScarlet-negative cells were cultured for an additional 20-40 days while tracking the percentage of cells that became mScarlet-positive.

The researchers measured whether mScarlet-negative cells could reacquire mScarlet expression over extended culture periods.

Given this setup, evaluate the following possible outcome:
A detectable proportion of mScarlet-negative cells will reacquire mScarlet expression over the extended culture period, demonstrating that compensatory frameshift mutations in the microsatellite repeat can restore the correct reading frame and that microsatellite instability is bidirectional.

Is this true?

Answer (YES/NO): YES